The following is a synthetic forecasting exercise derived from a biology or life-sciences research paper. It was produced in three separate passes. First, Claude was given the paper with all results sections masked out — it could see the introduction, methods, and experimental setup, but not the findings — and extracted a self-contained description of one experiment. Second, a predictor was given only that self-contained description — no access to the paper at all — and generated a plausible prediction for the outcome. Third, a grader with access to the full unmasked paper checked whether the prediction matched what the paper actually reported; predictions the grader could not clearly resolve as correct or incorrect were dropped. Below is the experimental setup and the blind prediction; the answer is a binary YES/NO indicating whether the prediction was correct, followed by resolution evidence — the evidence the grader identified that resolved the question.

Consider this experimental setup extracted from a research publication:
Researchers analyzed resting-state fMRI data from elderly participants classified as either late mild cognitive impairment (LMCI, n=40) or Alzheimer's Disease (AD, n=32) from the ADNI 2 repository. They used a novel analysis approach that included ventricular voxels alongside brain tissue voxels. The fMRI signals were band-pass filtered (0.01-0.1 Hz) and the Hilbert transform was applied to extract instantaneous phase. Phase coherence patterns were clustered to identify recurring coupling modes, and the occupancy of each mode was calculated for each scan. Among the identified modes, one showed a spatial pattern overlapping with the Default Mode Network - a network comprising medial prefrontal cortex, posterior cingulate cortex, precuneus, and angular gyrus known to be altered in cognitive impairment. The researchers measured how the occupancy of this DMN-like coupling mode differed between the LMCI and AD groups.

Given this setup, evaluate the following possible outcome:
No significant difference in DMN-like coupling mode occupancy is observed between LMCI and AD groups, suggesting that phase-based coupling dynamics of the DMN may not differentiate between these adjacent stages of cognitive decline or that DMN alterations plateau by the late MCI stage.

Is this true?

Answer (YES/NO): NO